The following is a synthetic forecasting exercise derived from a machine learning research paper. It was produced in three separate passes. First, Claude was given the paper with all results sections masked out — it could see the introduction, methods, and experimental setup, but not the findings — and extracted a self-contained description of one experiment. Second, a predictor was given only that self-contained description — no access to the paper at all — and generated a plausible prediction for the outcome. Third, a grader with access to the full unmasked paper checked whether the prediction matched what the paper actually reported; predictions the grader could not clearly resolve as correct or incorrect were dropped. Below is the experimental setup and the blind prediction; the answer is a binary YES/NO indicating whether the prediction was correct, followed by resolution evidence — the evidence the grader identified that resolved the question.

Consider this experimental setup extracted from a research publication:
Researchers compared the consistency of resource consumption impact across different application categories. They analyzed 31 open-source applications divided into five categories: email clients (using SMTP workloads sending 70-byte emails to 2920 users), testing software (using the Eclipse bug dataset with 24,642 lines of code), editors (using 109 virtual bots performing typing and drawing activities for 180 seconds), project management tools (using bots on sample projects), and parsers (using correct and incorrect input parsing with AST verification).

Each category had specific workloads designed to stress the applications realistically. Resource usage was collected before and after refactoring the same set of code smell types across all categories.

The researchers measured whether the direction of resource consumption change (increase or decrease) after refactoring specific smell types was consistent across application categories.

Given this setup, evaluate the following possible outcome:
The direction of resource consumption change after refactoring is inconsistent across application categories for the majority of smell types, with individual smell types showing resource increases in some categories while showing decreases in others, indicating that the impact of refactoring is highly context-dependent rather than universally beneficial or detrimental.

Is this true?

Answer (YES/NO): NO